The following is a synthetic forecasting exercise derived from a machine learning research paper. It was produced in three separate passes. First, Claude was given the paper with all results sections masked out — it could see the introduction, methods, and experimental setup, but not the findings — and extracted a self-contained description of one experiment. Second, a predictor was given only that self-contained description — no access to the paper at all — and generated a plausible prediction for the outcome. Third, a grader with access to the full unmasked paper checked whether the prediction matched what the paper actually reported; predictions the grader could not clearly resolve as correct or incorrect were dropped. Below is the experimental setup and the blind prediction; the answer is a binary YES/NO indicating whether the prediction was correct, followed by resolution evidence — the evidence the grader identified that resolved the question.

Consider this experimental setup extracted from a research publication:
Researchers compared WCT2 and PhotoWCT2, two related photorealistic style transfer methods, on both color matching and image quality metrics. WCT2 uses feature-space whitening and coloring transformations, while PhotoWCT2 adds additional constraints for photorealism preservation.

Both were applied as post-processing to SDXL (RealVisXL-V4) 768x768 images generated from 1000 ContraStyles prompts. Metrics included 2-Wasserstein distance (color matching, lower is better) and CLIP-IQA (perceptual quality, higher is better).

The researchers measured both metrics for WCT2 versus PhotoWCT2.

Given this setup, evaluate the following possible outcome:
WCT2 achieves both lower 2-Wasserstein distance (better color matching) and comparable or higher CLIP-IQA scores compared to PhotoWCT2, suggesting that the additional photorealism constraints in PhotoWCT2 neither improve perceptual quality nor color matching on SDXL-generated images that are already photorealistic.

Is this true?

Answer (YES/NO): NO